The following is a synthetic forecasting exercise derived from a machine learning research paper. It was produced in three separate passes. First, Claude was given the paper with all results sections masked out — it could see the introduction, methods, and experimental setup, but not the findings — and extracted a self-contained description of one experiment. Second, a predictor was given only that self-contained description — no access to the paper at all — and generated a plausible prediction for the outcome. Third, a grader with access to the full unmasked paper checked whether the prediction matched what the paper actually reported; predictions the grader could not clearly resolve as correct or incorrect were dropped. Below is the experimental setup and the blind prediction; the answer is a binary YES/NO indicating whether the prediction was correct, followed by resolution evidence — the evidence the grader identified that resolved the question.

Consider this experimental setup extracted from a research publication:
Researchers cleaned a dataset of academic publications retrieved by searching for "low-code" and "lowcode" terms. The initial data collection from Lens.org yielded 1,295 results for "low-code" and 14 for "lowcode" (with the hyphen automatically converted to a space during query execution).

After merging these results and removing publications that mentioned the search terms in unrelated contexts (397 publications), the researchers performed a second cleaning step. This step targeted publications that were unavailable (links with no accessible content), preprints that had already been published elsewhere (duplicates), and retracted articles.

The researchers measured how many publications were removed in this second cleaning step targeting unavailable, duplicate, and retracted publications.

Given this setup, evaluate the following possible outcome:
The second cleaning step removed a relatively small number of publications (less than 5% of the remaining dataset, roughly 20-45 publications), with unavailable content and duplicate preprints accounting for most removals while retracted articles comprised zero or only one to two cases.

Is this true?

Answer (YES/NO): NO